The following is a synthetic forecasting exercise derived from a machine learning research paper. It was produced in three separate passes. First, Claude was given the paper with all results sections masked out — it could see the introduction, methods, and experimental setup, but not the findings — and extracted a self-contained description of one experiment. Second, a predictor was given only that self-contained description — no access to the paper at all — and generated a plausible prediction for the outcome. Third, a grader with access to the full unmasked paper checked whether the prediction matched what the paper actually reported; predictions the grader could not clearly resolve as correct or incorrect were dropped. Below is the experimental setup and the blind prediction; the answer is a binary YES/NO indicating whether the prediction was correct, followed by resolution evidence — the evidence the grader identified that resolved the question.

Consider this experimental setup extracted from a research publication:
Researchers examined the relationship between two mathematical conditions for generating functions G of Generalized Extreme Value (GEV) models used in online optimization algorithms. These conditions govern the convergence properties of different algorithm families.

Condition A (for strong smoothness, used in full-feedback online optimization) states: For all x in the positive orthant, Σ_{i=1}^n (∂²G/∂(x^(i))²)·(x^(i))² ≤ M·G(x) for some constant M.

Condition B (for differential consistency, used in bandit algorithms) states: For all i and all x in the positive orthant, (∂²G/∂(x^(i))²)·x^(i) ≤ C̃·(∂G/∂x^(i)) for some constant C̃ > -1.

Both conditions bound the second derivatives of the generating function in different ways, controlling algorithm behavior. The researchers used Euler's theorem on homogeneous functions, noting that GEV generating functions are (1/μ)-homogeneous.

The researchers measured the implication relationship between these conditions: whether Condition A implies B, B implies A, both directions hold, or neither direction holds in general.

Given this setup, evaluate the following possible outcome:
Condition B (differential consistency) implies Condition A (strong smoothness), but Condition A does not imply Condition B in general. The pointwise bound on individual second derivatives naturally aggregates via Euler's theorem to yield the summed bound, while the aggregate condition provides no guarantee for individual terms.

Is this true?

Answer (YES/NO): YES